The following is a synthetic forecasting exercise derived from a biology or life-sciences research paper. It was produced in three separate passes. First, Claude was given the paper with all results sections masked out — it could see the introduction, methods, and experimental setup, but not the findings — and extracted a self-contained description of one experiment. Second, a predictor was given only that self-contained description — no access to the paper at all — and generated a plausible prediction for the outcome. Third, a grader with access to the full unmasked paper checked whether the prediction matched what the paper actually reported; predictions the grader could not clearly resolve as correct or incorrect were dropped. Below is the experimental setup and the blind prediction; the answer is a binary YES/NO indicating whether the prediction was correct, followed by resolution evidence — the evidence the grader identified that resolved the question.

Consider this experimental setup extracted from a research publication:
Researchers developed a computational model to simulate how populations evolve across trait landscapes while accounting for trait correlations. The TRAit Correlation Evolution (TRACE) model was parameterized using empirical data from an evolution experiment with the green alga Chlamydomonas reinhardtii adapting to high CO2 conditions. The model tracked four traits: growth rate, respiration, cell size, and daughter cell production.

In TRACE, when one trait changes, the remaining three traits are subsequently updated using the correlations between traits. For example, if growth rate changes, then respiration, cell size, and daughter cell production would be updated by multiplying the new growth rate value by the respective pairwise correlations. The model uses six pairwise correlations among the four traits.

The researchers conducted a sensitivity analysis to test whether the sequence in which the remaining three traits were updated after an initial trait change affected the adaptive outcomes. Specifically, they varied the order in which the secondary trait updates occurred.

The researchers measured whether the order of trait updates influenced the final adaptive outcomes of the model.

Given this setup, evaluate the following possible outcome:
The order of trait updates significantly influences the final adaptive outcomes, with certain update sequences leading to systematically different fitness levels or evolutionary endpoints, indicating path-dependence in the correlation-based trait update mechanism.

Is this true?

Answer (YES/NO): NO